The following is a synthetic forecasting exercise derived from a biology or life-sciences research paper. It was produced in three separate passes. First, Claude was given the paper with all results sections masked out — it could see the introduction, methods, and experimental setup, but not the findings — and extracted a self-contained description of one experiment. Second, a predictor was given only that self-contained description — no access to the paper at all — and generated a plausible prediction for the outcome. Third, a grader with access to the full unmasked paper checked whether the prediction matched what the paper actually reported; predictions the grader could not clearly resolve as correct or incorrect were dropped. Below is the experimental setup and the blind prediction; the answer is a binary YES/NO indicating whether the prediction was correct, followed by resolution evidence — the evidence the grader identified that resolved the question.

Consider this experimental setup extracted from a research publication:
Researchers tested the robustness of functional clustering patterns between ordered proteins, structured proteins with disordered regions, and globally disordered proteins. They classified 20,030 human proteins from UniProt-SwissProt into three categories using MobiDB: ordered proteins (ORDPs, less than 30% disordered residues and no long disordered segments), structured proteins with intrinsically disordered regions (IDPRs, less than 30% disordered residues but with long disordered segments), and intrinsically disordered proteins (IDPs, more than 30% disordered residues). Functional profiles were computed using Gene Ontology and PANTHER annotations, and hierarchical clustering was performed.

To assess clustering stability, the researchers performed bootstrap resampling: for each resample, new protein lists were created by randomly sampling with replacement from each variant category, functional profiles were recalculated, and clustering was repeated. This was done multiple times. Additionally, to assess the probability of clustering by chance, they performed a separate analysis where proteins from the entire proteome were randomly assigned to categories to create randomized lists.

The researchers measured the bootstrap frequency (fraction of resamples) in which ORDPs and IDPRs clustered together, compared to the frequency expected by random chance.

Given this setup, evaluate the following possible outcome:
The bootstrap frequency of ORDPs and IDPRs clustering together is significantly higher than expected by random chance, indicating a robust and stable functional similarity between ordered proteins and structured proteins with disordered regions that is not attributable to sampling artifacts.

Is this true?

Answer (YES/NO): YES